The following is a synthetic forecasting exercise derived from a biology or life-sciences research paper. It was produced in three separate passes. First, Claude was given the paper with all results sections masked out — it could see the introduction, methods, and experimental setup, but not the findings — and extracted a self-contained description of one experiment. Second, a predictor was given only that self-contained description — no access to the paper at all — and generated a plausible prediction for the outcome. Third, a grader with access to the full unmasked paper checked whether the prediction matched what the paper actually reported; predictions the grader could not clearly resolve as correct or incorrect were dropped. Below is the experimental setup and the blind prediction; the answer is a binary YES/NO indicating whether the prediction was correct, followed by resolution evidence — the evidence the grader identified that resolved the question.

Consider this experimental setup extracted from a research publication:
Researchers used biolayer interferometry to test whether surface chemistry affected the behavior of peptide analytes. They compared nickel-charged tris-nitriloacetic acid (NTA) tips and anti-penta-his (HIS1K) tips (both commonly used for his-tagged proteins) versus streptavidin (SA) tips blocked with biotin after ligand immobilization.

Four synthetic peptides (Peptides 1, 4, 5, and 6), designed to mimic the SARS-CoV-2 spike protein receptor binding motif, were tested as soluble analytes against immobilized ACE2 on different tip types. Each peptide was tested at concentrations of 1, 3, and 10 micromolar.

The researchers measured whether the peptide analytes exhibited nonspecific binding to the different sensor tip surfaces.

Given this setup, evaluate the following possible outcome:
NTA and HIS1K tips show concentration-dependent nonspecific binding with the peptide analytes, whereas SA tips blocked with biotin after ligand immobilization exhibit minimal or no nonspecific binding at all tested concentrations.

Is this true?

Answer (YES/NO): NO